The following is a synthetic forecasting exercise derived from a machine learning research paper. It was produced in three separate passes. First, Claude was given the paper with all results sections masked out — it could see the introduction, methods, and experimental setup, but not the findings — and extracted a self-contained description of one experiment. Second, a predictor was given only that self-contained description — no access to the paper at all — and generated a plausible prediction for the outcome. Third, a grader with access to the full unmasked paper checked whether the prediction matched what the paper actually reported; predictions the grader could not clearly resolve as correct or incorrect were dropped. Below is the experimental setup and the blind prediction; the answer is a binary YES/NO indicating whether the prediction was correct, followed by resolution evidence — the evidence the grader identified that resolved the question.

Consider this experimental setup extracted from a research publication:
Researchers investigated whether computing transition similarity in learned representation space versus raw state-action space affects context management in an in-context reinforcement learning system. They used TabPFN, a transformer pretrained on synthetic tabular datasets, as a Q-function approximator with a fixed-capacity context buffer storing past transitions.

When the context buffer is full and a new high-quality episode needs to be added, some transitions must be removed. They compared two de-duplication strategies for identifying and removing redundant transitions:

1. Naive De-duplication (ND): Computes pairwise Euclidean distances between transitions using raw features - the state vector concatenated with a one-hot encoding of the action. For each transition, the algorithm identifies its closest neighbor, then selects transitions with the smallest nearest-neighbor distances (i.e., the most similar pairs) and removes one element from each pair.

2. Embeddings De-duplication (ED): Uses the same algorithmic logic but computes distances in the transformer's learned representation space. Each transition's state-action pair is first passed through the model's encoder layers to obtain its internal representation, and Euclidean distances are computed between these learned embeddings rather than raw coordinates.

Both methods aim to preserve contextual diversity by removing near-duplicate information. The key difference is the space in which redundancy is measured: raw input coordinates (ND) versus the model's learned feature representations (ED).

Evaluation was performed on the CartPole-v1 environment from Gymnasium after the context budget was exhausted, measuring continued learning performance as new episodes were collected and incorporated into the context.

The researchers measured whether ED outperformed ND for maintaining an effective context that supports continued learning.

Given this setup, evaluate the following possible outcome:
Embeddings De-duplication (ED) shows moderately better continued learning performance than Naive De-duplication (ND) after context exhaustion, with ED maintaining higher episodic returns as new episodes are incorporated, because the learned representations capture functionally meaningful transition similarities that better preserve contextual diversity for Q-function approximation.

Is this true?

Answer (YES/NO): NO